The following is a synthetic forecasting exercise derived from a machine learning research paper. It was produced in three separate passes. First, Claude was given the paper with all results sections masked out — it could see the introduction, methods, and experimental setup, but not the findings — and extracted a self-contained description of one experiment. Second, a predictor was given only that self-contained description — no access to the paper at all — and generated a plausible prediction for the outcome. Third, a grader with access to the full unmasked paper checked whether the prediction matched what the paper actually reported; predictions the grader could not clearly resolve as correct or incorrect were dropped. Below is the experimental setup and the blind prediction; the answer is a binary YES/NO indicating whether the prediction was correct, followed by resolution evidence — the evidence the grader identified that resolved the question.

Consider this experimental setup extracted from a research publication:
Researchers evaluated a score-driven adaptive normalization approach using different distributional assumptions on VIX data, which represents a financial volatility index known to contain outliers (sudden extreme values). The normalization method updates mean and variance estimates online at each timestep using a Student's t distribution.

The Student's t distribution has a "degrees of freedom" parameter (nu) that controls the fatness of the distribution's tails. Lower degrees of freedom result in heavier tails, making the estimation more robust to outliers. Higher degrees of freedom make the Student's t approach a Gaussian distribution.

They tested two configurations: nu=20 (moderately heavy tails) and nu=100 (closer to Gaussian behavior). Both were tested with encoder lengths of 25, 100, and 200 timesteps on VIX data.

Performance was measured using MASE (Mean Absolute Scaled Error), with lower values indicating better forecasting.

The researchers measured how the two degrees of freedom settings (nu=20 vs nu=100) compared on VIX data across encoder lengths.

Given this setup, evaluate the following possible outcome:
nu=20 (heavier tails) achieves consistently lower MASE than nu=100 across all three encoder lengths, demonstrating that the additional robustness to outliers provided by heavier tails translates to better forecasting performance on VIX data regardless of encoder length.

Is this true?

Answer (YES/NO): YES